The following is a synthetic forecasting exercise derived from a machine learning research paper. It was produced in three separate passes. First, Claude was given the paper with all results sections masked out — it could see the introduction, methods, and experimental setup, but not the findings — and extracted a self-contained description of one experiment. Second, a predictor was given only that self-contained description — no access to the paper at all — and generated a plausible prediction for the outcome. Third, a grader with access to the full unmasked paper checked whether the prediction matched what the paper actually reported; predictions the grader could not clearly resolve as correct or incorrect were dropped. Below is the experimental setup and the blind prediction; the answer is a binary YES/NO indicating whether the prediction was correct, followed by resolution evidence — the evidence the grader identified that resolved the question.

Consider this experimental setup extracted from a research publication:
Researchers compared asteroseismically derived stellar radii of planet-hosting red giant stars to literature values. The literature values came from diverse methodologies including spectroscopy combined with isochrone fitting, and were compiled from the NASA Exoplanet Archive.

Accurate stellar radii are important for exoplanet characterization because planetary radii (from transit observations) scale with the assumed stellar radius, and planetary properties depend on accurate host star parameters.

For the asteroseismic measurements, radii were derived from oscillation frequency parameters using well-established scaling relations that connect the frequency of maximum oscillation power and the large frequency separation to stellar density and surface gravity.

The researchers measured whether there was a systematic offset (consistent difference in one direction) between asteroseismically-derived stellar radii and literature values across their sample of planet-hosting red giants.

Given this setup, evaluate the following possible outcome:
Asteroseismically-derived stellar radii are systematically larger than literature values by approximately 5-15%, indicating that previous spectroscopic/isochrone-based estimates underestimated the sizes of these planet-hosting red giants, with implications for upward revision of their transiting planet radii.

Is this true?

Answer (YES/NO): NO